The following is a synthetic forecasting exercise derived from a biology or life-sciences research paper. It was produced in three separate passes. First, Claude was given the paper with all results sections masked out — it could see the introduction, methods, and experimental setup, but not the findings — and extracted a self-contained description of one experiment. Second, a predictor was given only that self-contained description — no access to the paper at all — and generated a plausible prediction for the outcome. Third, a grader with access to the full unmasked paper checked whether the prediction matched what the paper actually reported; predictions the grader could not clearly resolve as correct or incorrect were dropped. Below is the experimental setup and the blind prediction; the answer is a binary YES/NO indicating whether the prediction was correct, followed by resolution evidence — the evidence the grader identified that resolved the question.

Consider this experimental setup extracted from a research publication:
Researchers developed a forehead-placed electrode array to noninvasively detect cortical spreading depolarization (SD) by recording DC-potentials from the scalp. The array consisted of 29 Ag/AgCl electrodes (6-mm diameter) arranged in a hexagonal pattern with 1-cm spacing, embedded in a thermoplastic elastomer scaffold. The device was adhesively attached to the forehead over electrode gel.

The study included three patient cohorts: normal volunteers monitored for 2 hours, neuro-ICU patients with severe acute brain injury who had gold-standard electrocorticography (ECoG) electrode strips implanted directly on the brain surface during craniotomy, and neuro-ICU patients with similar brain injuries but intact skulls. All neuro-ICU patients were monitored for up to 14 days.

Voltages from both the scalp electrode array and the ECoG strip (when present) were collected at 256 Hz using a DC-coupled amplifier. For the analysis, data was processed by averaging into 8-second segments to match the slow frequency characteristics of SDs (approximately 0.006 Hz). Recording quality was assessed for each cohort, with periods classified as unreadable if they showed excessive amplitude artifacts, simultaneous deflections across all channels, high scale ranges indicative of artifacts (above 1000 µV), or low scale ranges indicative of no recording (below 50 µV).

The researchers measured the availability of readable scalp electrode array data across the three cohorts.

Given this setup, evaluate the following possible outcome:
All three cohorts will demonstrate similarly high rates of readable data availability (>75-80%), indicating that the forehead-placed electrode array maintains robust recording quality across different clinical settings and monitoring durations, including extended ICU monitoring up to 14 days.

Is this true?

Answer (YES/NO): NO